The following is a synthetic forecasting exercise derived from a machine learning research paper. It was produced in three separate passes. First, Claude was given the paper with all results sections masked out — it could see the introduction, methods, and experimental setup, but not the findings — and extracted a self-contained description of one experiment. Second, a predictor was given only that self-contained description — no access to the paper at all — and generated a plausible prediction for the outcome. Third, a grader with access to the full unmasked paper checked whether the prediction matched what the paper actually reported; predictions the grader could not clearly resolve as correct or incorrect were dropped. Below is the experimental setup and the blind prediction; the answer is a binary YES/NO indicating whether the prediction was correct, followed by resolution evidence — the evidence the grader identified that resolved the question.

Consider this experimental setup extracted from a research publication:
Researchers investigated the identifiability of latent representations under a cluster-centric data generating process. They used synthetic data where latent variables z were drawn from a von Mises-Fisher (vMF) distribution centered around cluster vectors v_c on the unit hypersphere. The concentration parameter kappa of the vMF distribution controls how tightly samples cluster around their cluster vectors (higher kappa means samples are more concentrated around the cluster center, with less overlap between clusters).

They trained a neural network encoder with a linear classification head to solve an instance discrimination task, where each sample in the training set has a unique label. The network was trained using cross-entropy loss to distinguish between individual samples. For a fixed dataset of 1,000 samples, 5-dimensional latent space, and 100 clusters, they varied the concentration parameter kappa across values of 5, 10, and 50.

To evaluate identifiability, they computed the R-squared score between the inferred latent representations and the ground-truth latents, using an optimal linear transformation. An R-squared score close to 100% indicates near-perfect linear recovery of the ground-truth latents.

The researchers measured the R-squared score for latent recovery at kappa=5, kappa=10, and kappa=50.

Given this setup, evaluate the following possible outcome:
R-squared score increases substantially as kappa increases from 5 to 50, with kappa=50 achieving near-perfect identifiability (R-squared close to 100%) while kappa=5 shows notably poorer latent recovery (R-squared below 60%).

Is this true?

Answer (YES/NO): NO